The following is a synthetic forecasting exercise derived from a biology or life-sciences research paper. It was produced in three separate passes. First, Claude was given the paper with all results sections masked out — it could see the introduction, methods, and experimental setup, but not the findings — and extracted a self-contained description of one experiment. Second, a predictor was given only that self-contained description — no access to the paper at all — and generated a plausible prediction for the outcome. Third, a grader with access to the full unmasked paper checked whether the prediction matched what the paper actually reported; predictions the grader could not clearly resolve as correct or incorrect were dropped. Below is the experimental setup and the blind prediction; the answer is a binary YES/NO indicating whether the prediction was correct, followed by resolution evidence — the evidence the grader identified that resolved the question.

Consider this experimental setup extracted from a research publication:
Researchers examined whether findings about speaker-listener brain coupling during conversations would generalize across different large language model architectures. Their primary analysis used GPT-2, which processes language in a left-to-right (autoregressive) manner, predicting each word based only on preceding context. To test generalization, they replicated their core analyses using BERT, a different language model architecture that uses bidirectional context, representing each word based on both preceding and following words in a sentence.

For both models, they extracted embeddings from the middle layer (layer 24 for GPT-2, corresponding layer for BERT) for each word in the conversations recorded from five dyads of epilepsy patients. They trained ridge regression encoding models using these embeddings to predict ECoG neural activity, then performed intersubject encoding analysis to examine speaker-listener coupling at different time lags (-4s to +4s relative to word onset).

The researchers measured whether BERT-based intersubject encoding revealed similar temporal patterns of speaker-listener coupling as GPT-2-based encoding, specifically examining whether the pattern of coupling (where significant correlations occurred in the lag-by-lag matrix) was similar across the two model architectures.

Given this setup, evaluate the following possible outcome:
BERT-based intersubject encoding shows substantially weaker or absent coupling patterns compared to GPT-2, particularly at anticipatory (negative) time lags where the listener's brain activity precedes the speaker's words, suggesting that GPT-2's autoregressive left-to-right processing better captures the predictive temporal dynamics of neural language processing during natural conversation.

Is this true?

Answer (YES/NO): NO